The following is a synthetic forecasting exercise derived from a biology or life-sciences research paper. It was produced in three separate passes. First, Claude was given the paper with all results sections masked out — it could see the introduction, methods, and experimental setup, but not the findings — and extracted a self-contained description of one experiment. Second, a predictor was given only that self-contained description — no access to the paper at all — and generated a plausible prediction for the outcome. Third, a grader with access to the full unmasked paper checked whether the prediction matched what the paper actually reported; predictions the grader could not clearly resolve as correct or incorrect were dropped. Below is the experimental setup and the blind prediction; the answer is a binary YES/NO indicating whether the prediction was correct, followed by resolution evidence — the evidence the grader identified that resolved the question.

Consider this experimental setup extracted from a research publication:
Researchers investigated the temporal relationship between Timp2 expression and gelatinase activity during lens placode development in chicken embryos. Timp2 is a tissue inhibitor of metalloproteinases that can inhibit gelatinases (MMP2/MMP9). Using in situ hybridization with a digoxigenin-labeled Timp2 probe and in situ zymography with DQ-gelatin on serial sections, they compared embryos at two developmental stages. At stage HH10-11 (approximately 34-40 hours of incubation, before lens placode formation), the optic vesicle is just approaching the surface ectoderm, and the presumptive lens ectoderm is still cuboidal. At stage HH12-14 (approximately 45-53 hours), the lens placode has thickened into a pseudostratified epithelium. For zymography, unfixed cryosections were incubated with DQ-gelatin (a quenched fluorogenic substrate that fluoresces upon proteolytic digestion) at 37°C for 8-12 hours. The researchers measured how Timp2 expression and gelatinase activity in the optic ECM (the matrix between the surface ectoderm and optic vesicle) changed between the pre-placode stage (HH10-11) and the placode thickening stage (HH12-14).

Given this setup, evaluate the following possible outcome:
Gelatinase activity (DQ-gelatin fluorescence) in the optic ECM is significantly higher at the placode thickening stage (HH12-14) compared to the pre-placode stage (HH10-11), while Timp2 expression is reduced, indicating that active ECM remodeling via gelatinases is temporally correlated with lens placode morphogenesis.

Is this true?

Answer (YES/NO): NO